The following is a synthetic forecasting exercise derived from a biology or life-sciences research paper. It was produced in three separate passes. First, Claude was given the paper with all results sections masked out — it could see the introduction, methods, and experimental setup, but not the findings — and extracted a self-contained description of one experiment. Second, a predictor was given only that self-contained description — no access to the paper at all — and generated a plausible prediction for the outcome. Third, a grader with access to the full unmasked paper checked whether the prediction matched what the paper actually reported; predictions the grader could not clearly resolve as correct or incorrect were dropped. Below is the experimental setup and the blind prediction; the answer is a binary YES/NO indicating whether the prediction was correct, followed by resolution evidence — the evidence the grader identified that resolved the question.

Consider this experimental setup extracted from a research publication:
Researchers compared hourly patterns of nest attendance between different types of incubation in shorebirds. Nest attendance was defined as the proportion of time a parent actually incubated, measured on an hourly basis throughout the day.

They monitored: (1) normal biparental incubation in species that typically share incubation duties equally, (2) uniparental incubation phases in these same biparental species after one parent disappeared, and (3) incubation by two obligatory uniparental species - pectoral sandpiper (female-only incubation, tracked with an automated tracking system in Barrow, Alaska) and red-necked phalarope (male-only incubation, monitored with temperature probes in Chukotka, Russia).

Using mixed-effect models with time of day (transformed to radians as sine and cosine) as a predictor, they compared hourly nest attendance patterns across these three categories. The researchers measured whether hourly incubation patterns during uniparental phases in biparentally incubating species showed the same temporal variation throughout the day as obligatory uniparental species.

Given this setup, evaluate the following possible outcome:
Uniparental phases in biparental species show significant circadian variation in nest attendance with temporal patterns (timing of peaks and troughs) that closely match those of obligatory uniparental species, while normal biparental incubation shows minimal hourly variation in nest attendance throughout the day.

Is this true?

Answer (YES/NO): YES